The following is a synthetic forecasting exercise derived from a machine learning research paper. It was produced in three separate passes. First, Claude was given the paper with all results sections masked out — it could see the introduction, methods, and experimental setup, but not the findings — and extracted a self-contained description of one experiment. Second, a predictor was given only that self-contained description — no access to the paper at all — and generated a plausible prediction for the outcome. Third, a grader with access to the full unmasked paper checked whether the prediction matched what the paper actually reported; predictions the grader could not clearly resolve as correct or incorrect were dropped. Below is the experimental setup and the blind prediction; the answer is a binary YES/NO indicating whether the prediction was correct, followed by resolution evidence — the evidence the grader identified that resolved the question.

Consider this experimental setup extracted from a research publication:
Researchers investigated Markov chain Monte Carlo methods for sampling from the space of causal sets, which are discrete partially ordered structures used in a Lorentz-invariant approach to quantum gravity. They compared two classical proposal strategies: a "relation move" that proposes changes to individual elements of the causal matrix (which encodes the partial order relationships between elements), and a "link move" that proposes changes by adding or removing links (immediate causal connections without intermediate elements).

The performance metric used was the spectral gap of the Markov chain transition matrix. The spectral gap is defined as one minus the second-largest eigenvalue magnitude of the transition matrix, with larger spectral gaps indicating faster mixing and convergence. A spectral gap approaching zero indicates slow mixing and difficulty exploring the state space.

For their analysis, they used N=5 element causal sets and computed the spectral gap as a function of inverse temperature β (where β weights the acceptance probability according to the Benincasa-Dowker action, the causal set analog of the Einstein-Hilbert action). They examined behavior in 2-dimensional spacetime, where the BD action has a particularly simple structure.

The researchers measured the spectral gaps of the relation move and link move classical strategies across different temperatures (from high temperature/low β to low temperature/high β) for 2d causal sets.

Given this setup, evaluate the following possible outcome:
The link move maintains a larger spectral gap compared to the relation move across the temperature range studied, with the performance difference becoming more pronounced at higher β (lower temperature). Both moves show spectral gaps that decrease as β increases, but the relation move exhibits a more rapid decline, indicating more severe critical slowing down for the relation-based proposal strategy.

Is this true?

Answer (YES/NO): NO